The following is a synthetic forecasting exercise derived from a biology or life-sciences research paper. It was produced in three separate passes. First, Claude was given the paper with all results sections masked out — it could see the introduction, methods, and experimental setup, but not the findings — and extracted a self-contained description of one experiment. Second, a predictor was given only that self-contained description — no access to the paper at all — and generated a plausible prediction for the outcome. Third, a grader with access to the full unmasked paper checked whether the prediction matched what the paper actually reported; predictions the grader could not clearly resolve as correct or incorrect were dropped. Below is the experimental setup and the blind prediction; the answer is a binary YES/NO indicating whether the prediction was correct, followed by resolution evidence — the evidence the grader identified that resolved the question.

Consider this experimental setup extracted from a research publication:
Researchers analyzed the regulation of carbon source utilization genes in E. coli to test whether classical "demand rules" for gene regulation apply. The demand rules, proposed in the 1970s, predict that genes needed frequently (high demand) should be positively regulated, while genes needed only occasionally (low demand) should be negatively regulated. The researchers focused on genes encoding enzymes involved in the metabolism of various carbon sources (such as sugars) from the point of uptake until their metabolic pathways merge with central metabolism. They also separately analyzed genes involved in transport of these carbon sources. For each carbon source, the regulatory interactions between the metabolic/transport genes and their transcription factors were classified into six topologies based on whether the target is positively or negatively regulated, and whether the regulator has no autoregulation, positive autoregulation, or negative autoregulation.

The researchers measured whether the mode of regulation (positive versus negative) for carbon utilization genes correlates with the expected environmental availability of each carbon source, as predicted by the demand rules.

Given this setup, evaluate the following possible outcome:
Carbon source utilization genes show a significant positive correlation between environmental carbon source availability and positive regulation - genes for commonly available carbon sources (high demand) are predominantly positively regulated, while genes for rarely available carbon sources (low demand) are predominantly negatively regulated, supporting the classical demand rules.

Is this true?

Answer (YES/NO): NO